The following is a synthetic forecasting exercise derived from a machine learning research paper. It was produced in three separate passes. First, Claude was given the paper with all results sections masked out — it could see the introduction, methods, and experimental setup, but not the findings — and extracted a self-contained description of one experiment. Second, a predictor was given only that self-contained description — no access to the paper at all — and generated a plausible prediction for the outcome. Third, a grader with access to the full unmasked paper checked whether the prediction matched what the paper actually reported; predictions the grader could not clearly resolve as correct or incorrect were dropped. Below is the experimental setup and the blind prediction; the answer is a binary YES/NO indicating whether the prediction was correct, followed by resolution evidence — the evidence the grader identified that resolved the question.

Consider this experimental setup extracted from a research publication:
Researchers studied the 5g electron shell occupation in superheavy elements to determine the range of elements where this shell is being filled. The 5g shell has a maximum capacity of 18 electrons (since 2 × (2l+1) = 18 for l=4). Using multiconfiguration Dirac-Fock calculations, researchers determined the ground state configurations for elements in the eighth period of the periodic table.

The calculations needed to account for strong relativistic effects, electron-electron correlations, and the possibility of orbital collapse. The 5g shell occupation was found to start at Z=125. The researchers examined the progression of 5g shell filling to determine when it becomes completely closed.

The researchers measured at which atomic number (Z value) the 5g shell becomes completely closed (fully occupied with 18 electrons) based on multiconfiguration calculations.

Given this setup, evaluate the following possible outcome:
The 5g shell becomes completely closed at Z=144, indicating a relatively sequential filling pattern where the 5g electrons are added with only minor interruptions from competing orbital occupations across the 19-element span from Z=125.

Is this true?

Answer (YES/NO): NO